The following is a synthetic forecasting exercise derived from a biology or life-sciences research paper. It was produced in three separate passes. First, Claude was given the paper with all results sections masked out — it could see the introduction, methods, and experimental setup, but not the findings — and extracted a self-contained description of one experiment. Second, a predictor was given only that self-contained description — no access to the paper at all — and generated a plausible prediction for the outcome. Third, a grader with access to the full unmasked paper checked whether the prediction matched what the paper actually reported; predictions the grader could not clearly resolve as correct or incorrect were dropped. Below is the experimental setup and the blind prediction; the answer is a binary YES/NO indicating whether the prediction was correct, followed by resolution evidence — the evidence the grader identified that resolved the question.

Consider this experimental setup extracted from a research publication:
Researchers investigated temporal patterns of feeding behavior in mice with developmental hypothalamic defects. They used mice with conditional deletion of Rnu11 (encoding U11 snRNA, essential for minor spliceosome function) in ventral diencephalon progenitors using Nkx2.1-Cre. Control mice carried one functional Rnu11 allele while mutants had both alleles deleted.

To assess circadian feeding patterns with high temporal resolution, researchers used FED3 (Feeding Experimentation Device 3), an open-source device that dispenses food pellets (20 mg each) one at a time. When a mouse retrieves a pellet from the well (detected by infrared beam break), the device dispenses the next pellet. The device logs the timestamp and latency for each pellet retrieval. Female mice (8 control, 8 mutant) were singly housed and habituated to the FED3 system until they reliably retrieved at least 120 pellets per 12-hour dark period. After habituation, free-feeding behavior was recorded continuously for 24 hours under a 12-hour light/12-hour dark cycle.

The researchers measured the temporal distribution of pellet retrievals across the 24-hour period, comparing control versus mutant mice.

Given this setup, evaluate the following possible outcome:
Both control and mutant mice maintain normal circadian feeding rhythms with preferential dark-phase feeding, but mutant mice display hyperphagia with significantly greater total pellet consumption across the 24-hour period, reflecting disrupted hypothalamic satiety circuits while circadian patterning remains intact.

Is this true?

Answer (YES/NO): NO